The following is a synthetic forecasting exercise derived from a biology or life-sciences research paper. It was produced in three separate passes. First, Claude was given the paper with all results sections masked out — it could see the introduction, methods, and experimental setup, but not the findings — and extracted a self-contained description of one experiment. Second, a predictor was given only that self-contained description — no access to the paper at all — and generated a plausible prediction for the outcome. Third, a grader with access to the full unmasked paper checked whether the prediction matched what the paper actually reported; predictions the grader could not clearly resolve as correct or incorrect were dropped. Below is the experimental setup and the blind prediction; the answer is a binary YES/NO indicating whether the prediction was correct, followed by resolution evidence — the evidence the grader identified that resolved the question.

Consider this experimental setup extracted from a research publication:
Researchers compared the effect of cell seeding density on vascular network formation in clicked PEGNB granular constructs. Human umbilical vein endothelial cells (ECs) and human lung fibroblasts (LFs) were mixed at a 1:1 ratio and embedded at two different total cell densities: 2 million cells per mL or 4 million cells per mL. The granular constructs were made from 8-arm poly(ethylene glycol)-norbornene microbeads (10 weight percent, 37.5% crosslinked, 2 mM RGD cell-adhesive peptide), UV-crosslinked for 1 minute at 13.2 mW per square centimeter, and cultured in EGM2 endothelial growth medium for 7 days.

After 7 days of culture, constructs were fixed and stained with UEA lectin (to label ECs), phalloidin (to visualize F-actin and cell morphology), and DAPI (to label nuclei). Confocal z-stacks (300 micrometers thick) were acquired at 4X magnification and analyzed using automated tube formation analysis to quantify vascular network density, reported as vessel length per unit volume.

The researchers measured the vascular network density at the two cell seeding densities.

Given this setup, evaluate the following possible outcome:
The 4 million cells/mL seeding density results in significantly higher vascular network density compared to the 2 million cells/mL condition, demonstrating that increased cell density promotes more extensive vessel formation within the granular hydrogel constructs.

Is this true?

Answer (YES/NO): NO